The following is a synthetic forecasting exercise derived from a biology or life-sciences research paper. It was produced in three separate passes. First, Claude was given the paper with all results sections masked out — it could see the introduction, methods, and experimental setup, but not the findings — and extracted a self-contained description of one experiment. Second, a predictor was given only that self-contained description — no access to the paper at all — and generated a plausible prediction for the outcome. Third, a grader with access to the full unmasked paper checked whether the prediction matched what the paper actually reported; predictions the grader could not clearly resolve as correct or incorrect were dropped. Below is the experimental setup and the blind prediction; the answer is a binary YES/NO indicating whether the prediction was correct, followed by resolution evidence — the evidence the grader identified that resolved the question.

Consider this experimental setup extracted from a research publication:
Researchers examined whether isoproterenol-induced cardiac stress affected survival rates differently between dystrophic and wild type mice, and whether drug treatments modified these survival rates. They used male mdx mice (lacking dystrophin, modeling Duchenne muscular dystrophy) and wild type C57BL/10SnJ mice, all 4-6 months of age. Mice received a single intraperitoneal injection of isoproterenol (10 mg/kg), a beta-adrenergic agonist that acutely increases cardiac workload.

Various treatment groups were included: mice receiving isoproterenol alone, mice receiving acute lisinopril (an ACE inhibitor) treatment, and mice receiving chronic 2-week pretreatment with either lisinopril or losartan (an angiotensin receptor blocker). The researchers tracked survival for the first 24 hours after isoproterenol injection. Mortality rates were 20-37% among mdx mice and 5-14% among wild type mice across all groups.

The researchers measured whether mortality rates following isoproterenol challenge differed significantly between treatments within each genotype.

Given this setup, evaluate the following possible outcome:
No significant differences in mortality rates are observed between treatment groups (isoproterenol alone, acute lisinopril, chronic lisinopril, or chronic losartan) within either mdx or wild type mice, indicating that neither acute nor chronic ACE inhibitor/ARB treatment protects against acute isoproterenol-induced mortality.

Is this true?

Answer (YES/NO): YES